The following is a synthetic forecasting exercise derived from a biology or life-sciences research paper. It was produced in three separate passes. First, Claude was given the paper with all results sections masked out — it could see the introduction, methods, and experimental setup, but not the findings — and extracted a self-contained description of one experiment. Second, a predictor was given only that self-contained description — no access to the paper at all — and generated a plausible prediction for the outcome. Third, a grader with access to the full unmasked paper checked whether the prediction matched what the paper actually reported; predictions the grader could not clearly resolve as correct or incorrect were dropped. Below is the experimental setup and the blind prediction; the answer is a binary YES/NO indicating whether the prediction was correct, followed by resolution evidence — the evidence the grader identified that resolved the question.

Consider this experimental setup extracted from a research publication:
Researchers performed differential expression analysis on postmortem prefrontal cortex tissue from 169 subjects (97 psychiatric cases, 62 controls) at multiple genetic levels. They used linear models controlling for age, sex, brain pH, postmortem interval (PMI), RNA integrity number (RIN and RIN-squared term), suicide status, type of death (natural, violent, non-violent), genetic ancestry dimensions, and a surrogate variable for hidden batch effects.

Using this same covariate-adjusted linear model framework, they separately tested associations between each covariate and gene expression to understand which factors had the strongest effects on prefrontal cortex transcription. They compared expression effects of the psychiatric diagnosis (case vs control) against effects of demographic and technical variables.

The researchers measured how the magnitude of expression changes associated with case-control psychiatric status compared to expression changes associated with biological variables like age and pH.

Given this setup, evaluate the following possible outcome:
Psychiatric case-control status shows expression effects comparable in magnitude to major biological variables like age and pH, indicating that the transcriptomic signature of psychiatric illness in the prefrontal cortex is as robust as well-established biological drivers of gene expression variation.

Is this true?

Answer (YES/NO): NO